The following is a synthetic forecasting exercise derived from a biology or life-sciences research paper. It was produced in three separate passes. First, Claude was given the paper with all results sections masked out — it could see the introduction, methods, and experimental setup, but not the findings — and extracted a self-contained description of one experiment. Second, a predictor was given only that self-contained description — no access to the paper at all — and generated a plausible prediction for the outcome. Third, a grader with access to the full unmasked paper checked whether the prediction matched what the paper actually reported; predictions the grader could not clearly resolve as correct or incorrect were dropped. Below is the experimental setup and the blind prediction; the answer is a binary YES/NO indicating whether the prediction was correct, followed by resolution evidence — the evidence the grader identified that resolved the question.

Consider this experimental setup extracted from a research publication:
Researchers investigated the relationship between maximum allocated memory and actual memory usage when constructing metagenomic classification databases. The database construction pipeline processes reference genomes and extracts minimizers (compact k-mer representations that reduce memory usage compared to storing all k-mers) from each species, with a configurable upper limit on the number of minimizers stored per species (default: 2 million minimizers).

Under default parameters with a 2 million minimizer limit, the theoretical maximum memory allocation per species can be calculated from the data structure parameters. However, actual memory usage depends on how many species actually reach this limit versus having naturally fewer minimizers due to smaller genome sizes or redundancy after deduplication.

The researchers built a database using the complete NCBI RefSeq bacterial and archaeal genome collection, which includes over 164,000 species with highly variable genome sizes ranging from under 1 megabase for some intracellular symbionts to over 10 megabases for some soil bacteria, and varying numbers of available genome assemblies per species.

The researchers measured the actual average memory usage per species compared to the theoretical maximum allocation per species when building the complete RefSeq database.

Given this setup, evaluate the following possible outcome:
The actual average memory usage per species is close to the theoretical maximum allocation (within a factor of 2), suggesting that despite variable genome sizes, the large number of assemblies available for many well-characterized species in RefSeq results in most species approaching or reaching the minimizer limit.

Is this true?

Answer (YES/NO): NO